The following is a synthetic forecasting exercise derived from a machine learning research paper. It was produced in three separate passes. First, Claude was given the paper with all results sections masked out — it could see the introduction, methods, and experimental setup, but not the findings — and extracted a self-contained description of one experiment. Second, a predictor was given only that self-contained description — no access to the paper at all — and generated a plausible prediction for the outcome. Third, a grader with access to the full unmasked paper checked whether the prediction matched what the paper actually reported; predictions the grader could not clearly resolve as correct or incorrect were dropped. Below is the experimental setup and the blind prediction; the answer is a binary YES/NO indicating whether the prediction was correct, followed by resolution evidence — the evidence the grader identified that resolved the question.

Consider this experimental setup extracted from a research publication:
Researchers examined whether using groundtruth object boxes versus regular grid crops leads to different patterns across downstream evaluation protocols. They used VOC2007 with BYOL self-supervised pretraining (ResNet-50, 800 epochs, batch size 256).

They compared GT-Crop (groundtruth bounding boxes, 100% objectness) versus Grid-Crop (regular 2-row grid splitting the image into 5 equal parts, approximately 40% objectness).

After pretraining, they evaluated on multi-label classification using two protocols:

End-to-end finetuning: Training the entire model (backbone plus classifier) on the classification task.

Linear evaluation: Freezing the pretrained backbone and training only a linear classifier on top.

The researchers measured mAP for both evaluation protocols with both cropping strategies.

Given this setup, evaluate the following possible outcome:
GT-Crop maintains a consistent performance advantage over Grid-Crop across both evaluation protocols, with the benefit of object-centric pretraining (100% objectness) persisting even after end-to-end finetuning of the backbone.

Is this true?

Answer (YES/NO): NO